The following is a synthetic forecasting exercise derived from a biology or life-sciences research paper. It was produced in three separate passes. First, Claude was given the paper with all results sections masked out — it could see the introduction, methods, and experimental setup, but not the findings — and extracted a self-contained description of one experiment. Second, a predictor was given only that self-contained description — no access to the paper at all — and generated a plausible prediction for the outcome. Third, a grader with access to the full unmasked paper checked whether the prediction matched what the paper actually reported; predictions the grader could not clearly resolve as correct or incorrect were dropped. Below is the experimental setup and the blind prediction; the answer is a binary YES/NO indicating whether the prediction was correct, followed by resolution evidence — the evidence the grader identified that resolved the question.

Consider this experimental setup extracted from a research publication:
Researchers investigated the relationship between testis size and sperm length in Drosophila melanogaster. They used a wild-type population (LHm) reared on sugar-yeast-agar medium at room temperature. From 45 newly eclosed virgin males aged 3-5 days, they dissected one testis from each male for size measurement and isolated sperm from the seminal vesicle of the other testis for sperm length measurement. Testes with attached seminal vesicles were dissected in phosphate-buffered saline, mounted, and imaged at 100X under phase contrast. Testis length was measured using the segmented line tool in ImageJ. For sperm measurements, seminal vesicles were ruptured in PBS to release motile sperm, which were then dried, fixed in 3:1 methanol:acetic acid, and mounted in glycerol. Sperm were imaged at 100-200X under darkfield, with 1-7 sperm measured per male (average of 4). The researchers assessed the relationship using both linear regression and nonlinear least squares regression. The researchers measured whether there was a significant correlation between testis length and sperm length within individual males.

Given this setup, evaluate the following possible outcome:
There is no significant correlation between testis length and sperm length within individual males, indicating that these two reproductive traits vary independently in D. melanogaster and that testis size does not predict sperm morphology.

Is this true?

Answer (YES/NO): YES